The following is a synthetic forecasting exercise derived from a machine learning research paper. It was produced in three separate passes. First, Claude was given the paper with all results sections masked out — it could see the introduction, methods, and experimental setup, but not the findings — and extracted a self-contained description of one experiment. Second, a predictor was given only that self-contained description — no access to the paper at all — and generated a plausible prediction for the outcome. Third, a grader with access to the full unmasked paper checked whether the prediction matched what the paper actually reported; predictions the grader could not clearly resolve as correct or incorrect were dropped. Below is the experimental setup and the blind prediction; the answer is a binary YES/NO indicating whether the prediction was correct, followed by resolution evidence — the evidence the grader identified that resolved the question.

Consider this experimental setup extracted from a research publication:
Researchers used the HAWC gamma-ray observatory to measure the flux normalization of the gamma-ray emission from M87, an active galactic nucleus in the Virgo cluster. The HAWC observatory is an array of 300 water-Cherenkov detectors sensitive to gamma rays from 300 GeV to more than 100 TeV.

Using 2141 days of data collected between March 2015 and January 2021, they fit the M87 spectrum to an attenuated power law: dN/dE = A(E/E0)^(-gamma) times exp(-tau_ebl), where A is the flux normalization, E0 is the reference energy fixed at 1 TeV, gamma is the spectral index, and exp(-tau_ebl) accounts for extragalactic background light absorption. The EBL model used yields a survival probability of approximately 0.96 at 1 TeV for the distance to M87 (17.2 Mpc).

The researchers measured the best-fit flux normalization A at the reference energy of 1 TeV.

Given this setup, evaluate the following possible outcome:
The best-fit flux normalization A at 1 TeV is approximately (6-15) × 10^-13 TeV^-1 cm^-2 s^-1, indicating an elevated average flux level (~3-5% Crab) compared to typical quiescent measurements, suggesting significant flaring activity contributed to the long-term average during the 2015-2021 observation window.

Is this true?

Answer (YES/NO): NO